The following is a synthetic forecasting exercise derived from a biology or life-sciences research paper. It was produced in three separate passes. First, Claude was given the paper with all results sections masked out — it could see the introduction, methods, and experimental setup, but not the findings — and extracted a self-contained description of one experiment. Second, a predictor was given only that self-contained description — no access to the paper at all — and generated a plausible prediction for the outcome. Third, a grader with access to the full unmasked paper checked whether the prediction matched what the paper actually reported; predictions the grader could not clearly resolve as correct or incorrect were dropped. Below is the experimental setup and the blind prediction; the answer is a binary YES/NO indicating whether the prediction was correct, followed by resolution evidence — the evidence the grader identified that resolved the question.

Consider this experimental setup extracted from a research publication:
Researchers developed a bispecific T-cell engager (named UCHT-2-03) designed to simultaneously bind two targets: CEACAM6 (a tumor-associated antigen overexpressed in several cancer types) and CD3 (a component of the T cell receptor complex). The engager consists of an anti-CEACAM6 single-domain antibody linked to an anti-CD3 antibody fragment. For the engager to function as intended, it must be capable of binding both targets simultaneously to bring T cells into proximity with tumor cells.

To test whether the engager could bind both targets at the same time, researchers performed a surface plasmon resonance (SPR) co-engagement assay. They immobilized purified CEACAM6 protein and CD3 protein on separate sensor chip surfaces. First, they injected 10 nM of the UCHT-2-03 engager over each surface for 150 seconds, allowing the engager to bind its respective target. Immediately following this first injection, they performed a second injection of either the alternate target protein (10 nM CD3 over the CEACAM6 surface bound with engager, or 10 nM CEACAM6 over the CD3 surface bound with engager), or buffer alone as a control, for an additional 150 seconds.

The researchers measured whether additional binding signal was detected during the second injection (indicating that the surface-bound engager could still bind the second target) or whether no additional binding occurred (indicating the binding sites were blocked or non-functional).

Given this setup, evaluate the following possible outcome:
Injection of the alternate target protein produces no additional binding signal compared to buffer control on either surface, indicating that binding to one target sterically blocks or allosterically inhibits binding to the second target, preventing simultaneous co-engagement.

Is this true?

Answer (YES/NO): NO